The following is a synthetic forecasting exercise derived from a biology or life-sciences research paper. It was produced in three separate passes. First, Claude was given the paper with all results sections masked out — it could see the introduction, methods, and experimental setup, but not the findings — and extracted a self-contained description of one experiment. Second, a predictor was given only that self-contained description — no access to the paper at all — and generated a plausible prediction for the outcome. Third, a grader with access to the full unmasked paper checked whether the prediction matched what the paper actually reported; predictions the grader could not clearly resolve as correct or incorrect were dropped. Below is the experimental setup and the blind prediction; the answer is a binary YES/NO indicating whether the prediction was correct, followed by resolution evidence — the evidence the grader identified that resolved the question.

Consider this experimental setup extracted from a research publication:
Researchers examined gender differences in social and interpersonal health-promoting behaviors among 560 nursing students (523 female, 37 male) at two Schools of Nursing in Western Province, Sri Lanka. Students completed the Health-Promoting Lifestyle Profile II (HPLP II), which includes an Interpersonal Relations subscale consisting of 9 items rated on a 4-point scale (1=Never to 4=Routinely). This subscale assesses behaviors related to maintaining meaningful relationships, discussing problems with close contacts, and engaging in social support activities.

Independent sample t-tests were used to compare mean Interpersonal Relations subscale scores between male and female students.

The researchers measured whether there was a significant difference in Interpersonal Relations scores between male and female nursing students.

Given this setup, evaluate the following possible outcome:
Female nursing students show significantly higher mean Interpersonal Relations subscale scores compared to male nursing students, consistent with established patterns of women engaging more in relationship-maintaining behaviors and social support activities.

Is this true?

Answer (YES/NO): YES